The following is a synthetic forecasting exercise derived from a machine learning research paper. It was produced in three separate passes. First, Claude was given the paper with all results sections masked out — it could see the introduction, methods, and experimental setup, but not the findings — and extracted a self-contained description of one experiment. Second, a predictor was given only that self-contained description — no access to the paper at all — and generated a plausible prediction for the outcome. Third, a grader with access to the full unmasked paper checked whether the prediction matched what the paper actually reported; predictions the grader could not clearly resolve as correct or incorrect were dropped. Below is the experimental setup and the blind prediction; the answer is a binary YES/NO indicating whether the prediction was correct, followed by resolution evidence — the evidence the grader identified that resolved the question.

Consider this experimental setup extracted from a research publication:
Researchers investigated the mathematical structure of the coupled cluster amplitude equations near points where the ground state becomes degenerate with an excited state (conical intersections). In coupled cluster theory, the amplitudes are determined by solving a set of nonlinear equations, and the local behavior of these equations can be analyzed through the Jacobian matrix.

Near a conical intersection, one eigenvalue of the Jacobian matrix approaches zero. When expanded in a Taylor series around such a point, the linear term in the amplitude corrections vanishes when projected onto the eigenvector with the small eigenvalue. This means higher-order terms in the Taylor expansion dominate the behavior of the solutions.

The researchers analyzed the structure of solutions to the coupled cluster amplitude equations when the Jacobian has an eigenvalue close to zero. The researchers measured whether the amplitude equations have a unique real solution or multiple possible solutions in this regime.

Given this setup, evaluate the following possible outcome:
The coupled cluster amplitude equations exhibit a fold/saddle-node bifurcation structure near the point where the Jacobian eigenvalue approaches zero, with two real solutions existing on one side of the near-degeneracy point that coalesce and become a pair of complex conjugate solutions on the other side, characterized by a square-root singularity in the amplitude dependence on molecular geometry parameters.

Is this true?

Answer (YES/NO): NO